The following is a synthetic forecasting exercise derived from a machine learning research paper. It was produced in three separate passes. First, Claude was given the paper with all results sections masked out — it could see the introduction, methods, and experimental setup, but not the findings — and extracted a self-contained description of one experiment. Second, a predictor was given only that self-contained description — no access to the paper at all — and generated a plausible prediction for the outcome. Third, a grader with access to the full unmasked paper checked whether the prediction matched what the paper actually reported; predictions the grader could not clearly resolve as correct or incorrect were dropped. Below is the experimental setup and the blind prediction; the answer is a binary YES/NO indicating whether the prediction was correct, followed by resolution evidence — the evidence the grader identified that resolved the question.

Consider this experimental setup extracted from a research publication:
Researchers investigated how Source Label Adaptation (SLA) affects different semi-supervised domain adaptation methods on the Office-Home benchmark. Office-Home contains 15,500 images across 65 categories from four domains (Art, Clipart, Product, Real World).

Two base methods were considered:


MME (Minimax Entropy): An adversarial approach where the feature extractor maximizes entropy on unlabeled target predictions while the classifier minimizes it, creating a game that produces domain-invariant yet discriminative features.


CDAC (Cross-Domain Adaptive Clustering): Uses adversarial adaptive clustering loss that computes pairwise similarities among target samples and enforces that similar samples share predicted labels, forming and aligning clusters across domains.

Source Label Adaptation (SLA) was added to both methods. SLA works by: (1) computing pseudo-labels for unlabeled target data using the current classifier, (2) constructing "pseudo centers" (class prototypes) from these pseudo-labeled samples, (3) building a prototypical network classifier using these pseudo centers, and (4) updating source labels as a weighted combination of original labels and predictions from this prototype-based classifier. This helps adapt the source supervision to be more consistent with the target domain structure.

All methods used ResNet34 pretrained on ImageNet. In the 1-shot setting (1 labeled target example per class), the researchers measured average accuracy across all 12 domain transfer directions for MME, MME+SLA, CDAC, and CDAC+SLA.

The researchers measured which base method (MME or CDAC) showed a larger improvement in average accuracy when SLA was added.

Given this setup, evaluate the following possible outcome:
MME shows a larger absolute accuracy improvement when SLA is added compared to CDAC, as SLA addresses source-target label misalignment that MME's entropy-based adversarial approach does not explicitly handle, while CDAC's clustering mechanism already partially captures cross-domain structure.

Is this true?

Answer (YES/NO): YES